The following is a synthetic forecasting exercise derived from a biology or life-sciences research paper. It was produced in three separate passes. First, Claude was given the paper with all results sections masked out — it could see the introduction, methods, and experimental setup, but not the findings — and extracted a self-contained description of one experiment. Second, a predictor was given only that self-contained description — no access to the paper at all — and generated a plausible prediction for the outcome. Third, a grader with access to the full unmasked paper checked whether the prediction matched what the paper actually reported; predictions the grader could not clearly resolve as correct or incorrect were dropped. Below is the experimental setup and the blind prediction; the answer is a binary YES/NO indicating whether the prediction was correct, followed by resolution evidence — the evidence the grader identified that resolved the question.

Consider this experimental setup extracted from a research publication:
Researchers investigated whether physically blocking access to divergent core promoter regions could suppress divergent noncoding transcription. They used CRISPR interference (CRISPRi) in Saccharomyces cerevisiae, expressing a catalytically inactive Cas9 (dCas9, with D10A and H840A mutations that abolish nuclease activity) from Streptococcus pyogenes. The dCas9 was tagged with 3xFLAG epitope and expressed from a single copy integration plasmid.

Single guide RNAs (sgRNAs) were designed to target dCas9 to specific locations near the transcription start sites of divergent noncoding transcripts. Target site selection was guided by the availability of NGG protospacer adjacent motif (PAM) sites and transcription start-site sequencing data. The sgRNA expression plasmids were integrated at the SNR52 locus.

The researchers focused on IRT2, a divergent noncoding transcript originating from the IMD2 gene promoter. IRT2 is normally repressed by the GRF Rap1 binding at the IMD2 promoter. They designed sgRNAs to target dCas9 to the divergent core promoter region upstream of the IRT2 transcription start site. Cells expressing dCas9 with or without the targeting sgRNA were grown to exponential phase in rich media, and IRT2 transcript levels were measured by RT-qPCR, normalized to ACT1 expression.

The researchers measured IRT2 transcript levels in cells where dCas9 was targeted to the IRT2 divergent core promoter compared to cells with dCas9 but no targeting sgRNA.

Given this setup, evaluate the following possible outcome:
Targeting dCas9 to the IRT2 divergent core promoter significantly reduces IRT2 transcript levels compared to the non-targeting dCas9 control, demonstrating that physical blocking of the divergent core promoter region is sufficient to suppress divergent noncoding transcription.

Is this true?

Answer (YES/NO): YES